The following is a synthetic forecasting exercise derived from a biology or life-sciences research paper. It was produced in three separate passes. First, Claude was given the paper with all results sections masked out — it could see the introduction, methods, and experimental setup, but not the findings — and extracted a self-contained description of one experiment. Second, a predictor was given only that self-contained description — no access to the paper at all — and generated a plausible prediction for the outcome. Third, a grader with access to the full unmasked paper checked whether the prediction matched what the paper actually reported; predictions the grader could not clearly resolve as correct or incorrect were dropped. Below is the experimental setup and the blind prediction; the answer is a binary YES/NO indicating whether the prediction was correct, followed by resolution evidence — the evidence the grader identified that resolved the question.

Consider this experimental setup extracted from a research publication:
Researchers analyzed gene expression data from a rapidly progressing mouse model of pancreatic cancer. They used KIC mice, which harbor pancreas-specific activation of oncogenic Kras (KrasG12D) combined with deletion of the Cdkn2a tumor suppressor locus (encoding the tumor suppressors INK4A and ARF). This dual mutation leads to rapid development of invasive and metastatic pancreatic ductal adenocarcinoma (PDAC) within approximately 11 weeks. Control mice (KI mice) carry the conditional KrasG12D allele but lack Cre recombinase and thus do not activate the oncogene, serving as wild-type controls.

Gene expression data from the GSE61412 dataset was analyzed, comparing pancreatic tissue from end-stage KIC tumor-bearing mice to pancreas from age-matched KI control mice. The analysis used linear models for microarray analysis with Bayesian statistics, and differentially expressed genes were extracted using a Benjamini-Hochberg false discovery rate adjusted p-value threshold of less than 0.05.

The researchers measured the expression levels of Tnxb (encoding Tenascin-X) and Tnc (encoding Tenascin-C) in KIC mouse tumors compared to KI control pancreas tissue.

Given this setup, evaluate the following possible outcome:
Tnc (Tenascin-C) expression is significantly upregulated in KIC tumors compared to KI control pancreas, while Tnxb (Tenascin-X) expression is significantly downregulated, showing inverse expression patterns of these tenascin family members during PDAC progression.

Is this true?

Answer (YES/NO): YES